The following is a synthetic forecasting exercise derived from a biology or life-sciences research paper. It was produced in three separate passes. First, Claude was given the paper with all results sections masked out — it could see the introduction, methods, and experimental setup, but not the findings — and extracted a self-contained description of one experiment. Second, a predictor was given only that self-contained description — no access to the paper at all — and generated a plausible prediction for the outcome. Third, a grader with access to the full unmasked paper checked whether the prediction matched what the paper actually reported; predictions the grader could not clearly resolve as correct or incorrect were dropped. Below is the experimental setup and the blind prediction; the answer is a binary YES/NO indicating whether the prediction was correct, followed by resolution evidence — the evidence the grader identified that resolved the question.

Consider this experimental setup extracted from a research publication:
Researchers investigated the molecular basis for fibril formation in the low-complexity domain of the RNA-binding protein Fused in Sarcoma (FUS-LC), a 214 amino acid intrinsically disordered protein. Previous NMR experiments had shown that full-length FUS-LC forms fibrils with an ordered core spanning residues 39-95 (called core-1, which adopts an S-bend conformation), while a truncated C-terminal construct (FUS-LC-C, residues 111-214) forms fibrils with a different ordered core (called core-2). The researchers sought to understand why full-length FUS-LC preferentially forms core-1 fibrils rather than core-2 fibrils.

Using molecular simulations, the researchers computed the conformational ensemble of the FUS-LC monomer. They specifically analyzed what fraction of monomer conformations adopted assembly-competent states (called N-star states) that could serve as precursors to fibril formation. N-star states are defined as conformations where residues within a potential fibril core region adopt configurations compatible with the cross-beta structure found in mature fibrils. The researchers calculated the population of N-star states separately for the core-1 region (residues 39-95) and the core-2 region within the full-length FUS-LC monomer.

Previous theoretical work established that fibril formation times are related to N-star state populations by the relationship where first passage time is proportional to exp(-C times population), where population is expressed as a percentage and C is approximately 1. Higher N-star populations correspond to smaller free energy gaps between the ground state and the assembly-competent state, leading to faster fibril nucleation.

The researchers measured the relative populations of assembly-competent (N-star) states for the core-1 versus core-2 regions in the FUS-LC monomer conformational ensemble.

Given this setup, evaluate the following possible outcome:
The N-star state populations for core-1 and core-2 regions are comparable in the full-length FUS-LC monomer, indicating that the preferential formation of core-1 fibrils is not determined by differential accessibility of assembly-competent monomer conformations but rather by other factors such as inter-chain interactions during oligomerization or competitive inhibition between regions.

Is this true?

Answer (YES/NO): NO